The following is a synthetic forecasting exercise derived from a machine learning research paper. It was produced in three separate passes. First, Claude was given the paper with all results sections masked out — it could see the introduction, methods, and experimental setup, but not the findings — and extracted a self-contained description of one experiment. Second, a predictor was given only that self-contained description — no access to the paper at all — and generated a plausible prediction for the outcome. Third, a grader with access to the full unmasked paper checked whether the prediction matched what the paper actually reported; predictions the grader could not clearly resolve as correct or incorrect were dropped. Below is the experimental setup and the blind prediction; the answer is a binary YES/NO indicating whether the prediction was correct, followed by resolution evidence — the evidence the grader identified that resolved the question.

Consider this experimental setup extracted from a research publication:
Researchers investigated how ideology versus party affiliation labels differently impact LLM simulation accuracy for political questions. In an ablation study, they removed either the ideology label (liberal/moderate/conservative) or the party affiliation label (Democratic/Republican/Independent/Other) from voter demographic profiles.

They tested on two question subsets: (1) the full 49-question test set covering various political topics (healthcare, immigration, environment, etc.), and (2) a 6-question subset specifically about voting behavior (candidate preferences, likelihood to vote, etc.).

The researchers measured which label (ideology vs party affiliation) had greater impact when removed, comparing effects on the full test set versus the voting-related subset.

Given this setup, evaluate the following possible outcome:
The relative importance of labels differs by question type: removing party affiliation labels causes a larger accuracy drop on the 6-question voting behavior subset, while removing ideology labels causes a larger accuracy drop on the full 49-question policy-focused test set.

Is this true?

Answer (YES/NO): YES